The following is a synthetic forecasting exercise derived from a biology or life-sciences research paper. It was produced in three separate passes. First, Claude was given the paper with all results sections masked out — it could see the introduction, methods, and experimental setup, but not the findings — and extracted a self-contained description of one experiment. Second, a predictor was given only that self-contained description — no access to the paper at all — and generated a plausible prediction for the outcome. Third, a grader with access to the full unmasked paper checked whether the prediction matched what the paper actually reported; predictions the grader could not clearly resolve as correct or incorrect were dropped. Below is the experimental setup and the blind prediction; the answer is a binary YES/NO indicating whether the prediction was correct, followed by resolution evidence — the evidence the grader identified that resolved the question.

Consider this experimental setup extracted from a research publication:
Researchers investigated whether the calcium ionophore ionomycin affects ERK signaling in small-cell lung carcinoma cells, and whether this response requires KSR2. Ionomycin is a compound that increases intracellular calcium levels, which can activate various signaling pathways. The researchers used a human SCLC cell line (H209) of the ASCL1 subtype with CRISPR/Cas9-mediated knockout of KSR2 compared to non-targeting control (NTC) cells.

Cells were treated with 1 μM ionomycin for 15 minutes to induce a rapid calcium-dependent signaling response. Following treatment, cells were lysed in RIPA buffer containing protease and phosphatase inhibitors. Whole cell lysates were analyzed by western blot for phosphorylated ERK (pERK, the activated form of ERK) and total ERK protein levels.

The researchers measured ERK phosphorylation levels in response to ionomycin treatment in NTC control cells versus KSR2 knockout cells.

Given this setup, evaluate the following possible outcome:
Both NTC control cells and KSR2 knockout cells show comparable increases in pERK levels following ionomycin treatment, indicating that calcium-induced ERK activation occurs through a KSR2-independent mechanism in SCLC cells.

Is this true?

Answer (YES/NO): NO